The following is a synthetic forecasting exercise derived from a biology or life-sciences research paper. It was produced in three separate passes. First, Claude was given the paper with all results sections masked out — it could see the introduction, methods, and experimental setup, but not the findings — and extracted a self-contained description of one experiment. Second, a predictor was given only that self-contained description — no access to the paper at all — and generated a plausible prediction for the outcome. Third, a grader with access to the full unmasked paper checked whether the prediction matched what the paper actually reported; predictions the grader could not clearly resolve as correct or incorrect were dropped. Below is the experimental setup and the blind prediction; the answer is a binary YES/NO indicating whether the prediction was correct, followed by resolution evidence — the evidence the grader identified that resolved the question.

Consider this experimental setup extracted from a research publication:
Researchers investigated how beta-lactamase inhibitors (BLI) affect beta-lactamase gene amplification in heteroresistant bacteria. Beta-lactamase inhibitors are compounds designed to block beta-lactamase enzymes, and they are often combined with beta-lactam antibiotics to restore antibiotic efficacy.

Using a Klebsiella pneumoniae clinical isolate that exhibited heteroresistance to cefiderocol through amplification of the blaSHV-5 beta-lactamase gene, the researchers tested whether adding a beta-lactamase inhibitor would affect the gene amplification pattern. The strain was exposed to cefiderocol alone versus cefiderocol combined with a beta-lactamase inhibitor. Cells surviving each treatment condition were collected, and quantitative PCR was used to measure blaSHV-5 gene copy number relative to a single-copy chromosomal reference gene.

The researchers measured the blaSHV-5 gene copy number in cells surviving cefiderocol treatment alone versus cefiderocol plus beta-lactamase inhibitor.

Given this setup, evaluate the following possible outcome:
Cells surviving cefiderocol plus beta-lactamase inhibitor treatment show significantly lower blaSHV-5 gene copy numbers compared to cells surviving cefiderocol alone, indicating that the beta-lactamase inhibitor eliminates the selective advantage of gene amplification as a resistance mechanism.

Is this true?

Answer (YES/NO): NO